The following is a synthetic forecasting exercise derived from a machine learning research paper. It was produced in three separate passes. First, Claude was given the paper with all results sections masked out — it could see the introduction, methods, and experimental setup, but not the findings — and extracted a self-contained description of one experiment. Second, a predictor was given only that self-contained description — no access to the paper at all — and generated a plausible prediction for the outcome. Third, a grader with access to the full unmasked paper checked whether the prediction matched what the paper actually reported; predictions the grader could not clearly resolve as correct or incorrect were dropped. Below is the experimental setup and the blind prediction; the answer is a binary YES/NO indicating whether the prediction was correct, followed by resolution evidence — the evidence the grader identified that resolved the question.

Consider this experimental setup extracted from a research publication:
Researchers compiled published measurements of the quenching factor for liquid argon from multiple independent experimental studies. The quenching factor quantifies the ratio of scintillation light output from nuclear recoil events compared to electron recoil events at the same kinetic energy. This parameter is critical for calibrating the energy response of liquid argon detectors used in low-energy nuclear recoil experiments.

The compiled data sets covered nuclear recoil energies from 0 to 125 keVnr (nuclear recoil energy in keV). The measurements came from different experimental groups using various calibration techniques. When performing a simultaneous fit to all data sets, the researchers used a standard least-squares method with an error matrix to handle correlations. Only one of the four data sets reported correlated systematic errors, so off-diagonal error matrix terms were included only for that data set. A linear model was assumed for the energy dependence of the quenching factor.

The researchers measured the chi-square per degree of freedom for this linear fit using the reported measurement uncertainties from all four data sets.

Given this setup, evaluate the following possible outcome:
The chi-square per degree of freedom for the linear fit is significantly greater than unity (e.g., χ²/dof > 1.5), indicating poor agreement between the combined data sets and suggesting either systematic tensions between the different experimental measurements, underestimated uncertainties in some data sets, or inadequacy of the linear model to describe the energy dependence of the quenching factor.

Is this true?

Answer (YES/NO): YES